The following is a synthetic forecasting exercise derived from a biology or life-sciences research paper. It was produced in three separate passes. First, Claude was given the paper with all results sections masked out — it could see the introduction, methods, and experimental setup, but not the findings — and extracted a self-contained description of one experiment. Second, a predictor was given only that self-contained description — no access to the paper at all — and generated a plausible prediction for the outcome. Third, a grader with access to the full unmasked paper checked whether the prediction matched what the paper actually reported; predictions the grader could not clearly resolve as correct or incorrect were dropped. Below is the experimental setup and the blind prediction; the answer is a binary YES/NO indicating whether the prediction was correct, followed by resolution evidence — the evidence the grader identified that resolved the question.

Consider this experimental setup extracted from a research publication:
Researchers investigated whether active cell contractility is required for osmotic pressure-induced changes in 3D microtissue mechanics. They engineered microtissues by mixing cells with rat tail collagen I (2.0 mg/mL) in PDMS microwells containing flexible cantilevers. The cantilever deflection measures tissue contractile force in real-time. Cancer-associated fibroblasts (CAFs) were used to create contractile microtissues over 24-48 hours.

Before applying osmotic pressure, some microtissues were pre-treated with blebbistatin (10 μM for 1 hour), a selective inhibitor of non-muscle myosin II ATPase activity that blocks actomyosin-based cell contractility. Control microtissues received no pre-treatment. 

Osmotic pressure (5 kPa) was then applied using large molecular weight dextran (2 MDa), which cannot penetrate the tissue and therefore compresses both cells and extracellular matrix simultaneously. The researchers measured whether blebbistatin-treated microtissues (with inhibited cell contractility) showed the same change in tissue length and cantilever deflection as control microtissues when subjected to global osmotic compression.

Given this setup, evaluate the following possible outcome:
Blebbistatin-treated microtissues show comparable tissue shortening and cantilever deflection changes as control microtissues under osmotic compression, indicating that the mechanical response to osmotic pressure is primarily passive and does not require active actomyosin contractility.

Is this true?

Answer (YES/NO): NO